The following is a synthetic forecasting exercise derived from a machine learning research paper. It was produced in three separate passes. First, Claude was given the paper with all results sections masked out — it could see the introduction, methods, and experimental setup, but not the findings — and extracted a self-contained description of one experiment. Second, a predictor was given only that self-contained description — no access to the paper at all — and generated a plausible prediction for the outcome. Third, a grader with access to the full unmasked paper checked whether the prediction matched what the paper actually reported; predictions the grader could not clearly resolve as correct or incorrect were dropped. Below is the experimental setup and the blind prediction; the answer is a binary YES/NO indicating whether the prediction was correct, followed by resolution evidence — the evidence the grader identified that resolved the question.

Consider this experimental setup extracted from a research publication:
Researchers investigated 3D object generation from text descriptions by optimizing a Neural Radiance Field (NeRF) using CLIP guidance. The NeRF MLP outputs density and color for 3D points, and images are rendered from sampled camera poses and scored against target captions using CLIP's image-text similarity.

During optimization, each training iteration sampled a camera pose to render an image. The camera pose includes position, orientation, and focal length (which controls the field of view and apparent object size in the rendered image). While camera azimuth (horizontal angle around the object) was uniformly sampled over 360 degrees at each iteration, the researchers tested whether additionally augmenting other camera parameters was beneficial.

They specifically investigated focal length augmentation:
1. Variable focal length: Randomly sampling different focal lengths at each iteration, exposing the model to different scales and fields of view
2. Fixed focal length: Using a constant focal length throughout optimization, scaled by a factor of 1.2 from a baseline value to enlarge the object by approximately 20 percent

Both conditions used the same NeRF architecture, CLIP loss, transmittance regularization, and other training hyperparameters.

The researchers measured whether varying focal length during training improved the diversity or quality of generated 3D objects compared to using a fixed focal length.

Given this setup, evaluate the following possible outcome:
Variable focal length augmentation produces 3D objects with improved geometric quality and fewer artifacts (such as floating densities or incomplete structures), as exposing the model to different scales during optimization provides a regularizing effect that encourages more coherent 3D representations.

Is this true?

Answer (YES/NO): NO